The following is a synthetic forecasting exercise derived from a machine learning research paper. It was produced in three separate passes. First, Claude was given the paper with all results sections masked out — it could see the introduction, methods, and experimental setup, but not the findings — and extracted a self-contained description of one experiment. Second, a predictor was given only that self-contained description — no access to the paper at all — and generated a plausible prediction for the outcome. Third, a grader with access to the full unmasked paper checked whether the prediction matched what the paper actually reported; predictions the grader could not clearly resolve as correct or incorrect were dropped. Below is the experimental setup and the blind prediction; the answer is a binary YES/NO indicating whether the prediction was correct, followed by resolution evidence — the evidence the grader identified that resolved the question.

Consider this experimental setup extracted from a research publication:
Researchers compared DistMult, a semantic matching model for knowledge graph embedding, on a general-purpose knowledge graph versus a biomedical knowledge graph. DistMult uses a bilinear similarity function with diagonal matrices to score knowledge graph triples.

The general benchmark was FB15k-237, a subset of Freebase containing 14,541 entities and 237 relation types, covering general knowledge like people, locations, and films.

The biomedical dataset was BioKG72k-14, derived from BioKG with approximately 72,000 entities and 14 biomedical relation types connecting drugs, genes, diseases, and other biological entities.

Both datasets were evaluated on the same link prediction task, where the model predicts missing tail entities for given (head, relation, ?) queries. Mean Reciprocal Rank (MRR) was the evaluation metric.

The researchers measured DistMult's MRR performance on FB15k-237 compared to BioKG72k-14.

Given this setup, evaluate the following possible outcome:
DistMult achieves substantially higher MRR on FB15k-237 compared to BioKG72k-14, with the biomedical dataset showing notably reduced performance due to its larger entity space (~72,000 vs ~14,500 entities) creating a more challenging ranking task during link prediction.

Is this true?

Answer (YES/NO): YES